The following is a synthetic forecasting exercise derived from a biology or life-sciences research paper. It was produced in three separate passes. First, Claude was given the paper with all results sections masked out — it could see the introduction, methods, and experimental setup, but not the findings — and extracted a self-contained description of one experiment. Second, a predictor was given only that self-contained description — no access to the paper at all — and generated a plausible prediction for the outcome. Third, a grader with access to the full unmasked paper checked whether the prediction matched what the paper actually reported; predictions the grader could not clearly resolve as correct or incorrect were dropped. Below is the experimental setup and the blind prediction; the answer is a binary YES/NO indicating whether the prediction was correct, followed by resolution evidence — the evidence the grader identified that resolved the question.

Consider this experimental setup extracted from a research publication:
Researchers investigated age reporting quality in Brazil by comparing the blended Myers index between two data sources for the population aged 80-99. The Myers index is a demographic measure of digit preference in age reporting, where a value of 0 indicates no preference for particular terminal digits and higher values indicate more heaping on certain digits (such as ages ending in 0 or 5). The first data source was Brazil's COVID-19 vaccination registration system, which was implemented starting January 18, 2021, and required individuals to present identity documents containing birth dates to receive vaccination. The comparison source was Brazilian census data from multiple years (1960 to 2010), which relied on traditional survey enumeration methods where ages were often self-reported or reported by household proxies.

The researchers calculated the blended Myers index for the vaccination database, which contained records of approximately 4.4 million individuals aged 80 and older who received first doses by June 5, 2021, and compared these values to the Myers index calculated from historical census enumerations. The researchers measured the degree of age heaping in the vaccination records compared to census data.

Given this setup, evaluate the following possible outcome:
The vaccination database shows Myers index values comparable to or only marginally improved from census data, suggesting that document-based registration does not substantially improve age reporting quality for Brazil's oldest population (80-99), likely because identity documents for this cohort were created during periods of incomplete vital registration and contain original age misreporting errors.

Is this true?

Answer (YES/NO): NO